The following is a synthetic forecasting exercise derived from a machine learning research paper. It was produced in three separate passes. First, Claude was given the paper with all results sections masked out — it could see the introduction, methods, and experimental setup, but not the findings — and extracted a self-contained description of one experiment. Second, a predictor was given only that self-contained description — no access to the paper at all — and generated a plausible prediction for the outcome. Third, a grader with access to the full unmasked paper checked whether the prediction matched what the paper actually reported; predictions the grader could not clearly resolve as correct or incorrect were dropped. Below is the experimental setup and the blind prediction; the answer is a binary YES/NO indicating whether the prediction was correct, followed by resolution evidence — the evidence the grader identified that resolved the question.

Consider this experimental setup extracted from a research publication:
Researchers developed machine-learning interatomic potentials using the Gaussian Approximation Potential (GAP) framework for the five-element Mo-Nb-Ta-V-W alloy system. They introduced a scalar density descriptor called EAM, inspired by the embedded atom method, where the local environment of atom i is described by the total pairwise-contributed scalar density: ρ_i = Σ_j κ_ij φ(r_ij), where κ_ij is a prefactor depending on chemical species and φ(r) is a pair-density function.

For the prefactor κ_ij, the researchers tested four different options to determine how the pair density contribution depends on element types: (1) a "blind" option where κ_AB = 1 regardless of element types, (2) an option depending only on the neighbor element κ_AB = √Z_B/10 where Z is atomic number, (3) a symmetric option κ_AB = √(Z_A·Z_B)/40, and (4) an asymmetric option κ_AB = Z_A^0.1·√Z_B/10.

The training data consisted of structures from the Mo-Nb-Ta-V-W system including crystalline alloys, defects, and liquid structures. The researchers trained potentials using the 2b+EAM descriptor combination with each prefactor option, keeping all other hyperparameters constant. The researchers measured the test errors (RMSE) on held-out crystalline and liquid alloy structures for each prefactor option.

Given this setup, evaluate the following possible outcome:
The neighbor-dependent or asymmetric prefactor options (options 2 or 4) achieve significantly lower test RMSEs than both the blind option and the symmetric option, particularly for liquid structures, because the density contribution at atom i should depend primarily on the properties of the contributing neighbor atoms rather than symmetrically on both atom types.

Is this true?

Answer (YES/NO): NO